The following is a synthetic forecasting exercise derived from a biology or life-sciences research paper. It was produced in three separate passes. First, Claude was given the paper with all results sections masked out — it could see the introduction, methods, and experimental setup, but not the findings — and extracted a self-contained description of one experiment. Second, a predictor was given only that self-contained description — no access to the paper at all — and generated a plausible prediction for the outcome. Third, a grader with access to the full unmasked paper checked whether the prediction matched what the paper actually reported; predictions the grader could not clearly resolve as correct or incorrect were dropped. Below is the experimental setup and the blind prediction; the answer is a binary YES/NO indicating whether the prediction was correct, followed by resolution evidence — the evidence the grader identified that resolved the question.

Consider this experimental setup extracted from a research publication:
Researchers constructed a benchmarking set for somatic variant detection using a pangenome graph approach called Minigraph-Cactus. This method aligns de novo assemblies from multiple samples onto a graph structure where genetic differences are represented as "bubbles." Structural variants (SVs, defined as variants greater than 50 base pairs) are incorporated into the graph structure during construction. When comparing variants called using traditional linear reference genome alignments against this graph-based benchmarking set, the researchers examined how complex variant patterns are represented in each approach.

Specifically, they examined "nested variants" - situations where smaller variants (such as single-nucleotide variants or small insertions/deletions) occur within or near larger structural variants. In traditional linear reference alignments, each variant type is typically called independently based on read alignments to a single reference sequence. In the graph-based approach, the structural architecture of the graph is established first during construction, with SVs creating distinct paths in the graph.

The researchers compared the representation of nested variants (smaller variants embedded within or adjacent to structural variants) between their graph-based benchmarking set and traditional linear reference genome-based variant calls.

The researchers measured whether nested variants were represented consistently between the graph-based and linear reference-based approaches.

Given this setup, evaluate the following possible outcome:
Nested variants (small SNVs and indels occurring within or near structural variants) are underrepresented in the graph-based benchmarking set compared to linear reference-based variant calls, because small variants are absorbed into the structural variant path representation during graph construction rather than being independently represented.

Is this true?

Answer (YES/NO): NO